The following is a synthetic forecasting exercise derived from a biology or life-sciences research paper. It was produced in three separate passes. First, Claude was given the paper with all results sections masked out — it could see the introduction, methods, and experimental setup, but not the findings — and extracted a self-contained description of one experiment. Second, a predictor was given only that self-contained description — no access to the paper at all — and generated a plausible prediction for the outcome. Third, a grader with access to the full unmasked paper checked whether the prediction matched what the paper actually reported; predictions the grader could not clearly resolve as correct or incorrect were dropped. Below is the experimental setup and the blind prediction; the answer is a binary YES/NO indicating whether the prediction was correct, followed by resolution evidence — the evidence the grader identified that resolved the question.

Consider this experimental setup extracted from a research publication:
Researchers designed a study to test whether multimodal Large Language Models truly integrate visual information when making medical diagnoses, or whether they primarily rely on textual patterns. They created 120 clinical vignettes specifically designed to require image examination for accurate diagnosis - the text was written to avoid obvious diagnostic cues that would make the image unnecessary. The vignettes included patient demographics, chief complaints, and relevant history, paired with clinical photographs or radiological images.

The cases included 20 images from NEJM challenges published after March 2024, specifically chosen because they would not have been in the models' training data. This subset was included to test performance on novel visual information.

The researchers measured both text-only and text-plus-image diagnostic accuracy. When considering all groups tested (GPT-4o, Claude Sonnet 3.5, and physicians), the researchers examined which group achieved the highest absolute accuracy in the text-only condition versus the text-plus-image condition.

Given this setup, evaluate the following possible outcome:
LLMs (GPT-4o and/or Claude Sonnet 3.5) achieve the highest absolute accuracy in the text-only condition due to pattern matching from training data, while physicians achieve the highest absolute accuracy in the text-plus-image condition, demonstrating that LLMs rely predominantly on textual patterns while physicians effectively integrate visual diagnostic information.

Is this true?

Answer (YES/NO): NO